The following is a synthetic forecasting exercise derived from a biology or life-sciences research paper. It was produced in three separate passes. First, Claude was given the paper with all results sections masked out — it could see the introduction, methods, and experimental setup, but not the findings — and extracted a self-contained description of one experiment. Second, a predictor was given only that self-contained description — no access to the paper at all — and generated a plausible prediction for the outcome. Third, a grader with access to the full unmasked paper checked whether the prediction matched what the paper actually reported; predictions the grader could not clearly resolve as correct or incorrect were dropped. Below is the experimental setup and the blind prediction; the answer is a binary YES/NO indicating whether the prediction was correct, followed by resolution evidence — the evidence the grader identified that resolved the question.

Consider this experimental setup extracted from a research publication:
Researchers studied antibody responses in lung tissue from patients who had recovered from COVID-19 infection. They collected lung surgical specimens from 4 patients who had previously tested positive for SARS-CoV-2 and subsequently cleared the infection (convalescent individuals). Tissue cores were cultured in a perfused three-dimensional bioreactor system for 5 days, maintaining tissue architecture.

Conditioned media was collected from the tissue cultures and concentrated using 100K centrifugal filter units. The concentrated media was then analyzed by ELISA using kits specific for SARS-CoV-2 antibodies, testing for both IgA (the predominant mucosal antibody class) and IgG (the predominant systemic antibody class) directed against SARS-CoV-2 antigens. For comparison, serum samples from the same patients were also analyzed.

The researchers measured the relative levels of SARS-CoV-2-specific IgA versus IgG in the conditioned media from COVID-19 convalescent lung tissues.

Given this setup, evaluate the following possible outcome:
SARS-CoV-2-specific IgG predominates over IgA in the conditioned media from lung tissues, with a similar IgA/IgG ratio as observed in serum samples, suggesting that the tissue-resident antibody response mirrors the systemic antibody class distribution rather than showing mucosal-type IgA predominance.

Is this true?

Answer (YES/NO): NO